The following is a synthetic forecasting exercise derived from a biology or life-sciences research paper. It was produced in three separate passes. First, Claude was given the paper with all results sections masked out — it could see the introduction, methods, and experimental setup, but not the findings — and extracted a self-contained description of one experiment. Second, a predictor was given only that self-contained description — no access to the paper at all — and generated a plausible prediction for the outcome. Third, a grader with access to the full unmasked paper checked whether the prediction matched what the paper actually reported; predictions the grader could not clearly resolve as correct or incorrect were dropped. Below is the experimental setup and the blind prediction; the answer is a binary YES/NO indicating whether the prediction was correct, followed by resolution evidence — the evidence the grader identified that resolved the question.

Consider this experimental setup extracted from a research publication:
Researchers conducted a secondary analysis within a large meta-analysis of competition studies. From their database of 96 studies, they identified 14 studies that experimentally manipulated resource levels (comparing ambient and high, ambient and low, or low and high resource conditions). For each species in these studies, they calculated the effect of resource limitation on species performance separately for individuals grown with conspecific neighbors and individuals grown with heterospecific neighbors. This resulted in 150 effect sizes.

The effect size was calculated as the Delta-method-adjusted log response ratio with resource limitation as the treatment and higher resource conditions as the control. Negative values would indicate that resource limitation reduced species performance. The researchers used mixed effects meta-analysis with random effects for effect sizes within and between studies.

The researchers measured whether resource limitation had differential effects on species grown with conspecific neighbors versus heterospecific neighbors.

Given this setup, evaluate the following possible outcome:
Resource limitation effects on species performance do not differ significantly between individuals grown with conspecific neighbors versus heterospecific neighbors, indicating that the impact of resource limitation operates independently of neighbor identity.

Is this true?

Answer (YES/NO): YES